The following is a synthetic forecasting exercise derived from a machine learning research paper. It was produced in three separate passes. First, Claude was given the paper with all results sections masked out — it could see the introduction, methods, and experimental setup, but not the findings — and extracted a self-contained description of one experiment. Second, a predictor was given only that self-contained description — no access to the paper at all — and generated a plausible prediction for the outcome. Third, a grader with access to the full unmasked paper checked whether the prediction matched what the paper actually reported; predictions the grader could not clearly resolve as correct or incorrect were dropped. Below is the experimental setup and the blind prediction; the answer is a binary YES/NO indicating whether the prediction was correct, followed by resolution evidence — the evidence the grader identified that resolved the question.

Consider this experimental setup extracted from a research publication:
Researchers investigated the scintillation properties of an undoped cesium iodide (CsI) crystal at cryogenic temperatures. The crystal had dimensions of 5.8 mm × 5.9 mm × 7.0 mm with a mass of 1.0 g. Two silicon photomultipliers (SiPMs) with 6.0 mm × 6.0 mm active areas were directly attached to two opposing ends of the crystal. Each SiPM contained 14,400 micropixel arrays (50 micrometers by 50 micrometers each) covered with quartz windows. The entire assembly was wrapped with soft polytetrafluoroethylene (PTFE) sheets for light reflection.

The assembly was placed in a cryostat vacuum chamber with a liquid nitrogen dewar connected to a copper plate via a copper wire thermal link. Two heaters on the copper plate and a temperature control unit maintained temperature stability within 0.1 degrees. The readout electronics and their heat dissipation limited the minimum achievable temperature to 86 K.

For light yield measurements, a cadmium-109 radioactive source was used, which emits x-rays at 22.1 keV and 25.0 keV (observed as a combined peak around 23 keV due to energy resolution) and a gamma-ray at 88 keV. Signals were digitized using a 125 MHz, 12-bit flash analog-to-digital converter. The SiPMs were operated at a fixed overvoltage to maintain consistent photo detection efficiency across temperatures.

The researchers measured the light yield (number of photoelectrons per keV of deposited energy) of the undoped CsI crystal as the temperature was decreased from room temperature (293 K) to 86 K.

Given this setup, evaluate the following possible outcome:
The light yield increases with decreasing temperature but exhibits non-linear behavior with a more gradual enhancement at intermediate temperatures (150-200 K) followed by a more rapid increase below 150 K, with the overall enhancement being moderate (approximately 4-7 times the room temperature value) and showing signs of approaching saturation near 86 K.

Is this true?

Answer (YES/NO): NO